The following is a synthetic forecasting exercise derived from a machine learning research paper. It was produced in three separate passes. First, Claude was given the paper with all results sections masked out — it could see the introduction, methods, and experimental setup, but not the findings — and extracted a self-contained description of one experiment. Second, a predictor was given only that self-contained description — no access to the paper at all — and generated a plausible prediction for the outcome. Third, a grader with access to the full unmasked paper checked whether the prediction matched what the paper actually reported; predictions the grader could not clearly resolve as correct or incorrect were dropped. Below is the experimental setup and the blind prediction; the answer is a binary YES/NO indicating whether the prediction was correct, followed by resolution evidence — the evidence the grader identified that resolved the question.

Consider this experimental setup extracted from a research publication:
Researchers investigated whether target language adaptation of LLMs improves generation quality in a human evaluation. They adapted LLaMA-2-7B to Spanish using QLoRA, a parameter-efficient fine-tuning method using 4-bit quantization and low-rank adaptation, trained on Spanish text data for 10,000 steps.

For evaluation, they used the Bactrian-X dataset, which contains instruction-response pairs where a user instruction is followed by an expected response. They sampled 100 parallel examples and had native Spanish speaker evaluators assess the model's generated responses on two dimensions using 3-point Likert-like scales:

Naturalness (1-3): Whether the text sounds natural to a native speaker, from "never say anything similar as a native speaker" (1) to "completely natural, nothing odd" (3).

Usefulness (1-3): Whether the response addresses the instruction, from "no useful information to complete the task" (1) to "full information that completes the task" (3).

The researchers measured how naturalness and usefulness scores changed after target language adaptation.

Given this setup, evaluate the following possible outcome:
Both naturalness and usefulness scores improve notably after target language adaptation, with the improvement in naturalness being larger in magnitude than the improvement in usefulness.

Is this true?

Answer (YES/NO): NO